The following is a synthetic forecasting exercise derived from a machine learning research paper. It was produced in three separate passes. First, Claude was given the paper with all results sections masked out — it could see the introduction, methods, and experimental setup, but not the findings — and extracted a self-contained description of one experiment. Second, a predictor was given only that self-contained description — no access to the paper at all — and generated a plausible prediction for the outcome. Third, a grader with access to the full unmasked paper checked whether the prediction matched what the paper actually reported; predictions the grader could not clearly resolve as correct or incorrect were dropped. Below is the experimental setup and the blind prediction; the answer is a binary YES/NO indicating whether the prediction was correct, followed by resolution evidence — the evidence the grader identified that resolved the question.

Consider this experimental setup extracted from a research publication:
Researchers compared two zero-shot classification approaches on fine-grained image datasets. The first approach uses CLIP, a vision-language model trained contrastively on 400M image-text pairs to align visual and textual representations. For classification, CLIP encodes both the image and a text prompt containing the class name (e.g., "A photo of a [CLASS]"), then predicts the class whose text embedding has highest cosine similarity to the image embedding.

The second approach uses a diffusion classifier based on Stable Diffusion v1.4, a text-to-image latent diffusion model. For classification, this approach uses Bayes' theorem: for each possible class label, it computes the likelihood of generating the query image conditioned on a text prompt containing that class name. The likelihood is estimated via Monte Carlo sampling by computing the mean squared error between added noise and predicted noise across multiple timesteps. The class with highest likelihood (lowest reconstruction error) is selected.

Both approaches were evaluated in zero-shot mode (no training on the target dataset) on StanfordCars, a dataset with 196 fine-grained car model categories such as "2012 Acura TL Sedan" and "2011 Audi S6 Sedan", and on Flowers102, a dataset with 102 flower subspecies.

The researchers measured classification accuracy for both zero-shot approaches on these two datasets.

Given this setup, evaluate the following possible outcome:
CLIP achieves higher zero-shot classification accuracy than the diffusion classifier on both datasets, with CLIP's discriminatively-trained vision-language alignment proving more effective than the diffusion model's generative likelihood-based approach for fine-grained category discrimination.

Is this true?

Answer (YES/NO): NO